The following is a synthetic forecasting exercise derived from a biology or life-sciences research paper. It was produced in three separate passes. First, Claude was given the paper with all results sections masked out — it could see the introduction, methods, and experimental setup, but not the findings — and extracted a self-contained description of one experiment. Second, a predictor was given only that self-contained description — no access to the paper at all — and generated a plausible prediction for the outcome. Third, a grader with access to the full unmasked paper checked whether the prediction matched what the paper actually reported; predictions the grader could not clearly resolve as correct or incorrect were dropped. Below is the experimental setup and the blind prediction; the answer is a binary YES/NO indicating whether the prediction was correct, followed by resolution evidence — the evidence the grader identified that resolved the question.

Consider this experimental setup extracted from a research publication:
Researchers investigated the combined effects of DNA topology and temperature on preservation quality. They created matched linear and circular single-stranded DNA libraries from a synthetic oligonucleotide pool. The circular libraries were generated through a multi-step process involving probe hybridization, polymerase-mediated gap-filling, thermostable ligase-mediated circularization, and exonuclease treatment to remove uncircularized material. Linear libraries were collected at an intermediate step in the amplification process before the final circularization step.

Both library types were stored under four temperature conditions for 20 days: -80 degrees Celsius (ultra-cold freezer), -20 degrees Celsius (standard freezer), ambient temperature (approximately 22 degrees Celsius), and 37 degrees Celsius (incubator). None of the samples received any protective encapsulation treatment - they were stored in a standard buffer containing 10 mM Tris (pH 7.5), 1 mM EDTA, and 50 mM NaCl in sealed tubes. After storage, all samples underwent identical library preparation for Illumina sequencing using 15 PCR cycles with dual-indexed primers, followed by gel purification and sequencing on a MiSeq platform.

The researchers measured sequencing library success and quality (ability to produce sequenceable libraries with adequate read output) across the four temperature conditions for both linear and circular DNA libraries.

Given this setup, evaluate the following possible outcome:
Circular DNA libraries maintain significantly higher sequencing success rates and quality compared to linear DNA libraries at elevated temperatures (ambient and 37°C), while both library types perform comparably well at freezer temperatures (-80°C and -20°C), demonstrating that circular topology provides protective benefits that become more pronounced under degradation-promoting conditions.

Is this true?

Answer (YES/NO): NO